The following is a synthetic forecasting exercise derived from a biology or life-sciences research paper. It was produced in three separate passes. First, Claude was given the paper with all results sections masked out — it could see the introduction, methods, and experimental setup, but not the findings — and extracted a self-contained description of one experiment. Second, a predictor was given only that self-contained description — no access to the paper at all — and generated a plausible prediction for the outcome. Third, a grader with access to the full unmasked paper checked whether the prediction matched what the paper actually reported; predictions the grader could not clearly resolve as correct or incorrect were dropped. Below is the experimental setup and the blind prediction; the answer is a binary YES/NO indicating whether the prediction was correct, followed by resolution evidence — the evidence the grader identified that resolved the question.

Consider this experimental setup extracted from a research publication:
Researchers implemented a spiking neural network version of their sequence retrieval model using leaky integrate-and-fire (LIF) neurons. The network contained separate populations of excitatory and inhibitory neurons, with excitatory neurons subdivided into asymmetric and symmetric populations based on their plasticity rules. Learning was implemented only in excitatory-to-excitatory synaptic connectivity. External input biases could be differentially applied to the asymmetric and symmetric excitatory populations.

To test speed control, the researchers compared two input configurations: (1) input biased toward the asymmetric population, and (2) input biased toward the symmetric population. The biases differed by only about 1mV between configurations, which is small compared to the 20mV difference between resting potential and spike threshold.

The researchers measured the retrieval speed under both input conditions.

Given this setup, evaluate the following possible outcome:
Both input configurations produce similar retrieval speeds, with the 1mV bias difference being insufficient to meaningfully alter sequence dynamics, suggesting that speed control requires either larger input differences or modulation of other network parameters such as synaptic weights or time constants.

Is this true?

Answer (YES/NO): NO